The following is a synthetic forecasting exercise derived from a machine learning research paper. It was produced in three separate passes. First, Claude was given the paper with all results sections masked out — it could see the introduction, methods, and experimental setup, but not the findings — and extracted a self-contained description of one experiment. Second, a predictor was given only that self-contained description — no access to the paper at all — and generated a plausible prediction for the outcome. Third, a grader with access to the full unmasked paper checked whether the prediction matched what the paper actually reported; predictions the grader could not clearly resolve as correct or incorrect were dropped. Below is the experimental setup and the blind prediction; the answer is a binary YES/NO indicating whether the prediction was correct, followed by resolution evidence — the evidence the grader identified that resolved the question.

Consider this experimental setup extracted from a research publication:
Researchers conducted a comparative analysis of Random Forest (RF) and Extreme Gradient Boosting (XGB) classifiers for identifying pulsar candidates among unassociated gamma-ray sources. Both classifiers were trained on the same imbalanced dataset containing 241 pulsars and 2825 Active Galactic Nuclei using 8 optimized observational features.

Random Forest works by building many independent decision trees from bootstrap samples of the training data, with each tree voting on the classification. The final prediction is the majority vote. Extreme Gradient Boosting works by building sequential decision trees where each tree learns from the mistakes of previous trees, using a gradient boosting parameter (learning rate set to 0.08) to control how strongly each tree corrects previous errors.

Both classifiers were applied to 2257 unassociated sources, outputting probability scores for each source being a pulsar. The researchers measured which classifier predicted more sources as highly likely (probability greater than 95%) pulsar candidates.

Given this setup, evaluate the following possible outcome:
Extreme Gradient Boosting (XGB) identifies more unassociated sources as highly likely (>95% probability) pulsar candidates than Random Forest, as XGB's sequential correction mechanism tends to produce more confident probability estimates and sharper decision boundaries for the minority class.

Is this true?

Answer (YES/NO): YES